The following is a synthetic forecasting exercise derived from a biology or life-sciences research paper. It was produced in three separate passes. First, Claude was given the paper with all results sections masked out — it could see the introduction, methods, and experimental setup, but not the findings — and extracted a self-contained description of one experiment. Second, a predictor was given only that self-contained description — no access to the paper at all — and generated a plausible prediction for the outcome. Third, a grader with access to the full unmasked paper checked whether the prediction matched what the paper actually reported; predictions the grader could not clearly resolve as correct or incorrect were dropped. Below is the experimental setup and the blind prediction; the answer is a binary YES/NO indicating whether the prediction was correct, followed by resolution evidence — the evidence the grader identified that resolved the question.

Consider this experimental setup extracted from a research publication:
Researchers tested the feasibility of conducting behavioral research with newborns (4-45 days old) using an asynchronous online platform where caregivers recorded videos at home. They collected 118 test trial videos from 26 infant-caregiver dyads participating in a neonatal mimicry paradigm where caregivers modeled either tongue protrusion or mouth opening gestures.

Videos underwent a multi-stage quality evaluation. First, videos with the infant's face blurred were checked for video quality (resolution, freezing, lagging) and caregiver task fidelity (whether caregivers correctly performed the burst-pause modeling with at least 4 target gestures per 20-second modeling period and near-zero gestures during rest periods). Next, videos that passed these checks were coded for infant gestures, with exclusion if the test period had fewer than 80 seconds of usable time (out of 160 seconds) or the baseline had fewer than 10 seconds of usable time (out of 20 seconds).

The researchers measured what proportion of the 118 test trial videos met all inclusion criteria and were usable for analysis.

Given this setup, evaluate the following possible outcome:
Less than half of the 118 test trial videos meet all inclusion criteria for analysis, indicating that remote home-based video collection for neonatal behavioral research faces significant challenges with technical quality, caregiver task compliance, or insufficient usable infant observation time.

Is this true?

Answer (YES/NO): NO